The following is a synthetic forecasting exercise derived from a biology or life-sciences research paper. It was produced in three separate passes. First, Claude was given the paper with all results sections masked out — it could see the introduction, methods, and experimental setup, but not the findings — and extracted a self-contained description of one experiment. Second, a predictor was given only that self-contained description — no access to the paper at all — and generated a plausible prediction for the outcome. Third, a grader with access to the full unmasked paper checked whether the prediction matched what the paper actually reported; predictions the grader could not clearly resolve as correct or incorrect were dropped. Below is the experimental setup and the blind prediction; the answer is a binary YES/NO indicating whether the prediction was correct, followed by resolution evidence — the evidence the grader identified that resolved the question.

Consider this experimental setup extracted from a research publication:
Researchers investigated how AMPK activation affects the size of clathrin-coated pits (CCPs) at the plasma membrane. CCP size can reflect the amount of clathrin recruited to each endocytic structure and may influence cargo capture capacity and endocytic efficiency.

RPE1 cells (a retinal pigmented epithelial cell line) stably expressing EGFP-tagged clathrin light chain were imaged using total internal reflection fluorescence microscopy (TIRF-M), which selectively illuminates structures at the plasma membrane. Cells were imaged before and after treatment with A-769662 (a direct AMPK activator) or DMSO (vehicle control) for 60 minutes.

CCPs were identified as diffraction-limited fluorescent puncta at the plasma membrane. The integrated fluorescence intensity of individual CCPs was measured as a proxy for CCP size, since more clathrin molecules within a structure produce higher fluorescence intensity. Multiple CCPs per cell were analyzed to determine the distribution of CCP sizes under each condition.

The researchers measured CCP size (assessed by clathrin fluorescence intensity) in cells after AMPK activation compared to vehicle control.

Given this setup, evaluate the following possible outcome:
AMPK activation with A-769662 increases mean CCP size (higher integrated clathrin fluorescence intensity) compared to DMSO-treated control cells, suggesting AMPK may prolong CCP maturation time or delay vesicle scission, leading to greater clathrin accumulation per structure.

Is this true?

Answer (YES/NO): NO